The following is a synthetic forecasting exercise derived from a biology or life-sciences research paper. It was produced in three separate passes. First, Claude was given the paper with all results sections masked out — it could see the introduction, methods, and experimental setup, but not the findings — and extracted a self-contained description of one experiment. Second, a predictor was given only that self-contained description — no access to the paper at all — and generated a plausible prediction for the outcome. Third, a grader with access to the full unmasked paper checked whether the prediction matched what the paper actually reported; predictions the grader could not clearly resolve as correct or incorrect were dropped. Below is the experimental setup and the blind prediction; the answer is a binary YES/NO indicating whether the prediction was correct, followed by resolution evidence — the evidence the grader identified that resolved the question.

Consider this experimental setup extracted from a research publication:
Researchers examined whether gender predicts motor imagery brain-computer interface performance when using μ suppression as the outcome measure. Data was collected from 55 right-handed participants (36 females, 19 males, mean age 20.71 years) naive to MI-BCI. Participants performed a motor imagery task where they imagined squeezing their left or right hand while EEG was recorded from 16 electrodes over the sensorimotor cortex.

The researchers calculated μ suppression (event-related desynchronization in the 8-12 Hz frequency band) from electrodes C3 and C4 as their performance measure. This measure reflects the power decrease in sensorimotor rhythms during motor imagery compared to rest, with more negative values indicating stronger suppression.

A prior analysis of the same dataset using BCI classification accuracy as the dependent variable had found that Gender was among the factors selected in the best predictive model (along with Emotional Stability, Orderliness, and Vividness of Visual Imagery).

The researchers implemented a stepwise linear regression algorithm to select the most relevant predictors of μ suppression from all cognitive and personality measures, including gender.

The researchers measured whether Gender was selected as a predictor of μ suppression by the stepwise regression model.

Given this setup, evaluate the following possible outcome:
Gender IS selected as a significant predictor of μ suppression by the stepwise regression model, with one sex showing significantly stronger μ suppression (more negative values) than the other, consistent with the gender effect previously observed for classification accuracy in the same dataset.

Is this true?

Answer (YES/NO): NO